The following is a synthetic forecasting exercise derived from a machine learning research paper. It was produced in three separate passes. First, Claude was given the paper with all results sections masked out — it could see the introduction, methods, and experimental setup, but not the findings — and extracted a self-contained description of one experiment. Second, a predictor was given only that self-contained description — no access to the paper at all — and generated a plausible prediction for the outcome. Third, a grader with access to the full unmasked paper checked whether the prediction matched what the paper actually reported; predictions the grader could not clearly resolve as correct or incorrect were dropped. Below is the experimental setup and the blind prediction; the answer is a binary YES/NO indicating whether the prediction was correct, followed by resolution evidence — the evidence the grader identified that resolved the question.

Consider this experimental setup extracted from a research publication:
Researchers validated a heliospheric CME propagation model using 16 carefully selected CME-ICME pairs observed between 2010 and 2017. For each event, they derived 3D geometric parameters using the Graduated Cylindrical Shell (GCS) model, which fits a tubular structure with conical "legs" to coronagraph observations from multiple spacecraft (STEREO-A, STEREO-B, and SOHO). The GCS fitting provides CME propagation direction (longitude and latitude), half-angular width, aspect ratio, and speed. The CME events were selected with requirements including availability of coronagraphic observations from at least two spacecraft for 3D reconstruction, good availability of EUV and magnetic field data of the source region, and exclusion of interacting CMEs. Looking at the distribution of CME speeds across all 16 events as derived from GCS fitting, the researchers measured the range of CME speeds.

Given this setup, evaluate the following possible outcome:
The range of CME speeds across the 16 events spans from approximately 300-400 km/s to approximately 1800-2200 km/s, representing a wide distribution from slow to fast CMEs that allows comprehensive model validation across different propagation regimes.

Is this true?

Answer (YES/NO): NO